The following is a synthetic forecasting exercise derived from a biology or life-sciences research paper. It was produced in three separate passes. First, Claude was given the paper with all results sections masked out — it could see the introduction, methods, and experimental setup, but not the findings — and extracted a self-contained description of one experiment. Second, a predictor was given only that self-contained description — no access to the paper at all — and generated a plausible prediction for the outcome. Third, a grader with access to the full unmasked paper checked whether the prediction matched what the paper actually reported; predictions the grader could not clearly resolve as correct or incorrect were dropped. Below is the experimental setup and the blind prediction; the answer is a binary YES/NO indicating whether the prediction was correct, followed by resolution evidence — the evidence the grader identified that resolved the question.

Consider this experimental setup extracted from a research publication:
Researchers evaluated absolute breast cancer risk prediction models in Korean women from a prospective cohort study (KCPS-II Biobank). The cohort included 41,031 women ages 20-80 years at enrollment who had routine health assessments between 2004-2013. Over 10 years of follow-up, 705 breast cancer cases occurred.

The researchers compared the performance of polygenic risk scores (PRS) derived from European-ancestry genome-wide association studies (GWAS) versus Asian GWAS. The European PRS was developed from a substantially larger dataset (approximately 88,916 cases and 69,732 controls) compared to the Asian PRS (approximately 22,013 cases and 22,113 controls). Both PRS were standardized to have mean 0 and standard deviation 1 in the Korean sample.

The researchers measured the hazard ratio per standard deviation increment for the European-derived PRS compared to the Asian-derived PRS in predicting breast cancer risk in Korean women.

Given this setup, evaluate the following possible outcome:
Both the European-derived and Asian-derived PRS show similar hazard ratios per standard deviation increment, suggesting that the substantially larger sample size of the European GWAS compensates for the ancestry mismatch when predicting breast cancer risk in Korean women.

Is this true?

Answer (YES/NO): NO